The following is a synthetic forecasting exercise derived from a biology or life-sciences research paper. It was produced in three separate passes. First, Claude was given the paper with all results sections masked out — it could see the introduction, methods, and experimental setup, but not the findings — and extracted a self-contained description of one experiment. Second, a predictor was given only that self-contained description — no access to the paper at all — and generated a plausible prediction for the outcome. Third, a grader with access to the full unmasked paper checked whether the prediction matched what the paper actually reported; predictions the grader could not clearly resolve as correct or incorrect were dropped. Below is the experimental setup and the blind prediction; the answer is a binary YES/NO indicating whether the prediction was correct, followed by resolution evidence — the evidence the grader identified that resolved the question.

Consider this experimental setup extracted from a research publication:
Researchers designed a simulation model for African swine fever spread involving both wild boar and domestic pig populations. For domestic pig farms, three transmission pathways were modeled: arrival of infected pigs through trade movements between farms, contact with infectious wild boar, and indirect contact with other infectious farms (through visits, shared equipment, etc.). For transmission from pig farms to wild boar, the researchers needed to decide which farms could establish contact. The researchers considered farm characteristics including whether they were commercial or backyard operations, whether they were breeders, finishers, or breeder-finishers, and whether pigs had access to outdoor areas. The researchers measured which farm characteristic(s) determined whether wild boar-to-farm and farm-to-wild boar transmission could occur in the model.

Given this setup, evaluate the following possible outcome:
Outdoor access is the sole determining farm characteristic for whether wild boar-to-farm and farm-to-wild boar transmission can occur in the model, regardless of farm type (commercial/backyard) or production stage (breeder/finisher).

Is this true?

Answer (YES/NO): YES